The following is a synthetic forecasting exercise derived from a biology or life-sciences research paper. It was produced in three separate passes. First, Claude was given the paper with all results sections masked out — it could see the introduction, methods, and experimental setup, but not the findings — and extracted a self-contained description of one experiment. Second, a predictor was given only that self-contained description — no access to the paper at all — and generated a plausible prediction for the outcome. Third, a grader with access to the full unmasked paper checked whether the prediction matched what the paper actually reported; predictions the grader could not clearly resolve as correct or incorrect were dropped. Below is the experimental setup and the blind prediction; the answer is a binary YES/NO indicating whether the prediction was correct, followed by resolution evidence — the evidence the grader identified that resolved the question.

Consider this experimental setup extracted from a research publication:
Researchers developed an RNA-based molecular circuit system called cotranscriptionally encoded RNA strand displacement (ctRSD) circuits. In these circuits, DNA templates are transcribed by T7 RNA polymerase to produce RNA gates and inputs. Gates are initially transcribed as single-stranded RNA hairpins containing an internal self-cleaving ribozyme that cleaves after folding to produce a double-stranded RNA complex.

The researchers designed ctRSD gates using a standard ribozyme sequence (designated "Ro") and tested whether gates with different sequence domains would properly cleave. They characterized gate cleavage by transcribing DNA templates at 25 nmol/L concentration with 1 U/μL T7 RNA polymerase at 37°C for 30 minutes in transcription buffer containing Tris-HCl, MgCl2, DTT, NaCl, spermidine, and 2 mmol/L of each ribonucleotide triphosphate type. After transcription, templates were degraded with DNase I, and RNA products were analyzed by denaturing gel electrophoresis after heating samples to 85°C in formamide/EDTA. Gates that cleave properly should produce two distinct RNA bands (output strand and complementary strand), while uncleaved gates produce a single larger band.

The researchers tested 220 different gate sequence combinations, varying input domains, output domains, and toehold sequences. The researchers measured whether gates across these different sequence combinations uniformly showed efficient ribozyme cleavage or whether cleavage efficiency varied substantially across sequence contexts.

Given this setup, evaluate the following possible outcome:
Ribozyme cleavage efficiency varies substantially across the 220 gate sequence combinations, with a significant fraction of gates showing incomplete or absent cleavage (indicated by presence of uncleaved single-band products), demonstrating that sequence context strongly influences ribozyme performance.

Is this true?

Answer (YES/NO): YES